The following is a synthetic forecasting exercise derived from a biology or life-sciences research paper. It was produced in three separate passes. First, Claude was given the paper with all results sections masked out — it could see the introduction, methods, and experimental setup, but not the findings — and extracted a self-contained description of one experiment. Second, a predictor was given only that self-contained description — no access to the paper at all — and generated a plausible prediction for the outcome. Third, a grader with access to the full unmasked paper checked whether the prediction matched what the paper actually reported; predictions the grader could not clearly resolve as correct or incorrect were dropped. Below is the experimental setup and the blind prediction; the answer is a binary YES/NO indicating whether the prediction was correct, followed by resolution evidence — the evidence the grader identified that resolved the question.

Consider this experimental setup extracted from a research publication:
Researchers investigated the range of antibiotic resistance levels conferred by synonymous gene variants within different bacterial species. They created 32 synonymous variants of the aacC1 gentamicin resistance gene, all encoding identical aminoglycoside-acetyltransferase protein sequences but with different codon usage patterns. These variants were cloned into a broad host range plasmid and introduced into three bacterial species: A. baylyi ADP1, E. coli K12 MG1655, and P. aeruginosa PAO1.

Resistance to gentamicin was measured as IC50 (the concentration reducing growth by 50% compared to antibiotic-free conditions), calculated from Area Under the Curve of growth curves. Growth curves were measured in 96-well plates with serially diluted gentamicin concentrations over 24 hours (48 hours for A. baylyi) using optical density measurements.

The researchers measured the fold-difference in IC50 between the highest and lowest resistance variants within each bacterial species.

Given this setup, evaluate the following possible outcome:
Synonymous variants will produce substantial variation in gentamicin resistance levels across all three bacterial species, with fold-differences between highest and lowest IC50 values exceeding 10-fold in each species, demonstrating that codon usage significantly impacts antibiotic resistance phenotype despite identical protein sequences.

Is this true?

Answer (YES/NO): NO